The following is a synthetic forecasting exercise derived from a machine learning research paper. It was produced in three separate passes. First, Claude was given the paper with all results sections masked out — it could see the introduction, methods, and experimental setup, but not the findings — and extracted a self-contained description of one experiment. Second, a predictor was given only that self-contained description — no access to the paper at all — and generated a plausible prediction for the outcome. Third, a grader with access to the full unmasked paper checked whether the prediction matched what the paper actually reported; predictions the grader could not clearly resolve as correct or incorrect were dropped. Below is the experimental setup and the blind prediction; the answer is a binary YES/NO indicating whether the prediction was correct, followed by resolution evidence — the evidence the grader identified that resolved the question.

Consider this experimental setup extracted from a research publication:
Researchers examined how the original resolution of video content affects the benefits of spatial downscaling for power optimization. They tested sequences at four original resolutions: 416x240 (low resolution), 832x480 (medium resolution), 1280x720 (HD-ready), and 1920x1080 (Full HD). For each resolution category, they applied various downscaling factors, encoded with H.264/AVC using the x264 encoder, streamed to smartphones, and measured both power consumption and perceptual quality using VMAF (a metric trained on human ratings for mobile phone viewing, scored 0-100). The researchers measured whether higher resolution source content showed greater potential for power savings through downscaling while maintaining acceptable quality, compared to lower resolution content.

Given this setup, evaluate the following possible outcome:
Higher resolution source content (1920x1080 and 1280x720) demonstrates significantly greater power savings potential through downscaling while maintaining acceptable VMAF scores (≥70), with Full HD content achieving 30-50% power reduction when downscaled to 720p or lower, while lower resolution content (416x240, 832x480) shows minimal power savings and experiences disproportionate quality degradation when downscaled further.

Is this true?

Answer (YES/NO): NO